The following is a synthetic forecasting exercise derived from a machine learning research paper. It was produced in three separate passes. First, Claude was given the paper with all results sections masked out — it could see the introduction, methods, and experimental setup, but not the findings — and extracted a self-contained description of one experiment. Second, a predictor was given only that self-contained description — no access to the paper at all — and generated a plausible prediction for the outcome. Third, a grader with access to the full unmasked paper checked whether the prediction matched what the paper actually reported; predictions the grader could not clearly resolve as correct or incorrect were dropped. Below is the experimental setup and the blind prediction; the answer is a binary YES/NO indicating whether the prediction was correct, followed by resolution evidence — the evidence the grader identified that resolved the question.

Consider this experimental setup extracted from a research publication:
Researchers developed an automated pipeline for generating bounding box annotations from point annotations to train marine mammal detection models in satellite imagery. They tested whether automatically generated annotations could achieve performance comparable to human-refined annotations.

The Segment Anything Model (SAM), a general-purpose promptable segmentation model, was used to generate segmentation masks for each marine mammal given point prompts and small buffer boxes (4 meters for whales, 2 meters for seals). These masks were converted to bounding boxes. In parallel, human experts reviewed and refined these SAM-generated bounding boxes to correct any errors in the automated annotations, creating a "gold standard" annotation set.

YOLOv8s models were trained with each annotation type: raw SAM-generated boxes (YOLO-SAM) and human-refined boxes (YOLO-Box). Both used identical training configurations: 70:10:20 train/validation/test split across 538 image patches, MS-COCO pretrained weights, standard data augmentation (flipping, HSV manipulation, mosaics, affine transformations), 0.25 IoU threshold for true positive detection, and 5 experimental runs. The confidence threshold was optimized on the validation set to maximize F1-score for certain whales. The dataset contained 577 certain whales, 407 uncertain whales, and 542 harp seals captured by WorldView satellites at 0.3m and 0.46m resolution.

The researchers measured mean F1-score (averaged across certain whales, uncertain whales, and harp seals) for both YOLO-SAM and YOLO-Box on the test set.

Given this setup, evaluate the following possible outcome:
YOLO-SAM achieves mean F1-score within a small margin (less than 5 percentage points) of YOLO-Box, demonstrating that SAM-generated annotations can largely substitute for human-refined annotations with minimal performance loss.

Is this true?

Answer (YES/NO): YES